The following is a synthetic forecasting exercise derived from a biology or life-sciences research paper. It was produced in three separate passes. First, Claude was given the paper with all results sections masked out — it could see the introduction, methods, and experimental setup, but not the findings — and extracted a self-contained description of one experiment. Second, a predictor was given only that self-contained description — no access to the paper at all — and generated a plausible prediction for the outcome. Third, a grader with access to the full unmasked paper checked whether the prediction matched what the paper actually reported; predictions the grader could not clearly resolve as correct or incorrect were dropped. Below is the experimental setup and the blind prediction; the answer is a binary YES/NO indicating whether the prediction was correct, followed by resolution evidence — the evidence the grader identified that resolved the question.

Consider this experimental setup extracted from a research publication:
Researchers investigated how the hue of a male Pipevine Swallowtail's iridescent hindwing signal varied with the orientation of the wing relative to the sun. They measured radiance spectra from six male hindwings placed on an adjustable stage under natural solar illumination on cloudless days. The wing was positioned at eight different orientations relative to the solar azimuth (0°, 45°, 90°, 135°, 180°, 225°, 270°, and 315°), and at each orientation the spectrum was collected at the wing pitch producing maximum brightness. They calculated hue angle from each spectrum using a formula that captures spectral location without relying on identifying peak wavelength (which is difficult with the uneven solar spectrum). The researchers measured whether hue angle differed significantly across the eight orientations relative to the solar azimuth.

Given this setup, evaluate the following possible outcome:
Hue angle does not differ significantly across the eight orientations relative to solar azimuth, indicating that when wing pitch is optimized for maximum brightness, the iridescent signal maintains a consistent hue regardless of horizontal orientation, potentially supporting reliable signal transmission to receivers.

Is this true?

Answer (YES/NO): YES